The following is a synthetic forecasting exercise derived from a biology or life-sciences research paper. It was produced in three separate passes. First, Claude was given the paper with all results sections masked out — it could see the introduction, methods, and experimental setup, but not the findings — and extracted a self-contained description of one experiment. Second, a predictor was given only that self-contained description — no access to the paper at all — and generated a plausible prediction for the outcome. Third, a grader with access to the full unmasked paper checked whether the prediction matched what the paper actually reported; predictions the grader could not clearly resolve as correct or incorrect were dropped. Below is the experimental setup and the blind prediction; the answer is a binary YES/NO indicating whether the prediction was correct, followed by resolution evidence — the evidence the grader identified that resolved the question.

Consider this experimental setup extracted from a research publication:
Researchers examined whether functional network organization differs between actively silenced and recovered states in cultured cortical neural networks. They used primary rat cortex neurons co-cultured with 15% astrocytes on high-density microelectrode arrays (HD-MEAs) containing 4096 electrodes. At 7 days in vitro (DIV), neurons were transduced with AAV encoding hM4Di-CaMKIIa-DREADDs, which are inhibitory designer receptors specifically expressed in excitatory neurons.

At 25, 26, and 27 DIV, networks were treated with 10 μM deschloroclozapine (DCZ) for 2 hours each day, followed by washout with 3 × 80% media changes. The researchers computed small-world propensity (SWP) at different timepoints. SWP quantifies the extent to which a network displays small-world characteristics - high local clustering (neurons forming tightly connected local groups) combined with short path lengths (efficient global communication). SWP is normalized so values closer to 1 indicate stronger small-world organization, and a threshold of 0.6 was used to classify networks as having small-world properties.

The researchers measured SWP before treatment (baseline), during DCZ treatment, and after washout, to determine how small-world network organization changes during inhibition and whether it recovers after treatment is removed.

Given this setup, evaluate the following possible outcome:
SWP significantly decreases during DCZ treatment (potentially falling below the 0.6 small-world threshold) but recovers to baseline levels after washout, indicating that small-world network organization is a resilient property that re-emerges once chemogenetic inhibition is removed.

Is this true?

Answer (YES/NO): NO